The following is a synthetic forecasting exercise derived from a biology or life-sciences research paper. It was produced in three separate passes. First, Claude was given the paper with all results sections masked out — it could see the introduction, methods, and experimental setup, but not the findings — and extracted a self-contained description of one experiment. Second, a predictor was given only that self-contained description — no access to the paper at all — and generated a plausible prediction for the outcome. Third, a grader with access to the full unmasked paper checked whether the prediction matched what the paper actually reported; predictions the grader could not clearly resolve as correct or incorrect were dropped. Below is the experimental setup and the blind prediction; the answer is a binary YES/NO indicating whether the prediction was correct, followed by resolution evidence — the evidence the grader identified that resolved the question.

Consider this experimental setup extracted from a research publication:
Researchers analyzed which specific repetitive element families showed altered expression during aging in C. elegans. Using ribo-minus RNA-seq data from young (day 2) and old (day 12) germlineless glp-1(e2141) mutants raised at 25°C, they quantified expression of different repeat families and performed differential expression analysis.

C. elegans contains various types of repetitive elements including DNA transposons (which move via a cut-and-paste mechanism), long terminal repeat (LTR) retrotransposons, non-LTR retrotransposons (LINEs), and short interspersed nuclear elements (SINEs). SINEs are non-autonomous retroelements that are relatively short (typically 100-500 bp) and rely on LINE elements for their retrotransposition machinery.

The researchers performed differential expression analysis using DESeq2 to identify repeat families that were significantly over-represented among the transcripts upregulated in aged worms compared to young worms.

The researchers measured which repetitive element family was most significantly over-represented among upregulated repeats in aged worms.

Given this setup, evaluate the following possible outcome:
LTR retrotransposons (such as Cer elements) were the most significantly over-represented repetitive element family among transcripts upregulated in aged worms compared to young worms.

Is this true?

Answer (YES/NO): NO